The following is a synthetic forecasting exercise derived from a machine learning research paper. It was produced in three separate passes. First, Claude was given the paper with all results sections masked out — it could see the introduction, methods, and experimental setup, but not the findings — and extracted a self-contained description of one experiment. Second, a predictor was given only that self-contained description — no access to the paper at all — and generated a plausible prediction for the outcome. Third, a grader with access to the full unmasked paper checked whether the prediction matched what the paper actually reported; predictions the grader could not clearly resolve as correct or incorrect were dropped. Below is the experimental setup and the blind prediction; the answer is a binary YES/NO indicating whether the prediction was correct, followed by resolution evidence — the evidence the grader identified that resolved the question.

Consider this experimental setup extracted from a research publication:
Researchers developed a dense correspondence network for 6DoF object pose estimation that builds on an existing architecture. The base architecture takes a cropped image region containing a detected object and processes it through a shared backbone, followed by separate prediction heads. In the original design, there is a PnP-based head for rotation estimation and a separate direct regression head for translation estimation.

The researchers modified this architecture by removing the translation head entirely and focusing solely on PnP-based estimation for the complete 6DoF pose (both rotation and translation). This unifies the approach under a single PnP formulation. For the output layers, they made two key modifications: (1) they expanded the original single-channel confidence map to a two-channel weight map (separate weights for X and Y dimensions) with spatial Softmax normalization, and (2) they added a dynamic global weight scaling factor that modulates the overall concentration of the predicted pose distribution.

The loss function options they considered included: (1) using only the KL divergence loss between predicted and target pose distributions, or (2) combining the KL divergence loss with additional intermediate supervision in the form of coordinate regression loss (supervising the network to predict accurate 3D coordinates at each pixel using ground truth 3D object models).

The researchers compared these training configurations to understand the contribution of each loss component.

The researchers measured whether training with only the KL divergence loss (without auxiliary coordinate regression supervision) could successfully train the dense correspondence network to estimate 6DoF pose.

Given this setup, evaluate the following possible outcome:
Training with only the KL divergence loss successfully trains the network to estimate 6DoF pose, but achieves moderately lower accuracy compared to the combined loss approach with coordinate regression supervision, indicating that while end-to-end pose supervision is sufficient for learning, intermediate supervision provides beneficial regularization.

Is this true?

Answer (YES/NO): NO